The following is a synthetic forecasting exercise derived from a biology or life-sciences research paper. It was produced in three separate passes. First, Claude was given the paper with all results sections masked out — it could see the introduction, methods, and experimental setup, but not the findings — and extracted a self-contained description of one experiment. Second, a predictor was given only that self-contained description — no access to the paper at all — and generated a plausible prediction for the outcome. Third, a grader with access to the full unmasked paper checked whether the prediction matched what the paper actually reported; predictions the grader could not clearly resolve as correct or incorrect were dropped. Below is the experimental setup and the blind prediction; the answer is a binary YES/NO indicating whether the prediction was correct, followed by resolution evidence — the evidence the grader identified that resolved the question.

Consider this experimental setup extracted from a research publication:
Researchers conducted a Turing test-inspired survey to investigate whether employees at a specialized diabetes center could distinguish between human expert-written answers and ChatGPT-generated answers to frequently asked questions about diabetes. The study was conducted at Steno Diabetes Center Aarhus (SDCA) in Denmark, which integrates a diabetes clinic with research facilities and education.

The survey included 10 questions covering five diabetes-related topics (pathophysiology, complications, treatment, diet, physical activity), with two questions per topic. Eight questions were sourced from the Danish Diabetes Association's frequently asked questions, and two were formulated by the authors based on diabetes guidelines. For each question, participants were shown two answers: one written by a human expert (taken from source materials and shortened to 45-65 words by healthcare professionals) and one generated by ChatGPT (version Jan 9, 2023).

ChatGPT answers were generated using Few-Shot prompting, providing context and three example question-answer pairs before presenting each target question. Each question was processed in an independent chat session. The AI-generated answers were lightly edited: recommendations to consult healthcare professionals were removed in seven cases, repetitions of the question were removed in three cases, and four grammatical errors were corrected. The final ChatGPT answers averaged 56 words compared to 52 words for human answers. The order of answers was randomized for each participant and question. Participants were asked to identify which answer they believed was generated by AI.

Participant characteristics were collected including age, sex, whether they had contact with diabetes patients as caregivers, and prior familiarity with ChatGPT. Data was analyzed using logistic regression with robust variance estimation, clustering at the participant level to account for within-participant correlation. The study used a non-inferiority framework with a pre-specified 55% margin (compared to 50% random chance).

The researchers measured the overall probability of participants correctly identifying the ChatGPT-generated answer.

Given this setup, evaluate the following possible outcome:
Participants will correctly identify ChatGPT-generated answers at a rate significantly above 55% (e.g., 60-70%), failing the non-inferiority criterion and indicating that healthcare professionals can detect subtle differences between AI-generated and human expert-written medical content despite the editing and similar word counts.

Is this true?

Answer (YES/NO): YES